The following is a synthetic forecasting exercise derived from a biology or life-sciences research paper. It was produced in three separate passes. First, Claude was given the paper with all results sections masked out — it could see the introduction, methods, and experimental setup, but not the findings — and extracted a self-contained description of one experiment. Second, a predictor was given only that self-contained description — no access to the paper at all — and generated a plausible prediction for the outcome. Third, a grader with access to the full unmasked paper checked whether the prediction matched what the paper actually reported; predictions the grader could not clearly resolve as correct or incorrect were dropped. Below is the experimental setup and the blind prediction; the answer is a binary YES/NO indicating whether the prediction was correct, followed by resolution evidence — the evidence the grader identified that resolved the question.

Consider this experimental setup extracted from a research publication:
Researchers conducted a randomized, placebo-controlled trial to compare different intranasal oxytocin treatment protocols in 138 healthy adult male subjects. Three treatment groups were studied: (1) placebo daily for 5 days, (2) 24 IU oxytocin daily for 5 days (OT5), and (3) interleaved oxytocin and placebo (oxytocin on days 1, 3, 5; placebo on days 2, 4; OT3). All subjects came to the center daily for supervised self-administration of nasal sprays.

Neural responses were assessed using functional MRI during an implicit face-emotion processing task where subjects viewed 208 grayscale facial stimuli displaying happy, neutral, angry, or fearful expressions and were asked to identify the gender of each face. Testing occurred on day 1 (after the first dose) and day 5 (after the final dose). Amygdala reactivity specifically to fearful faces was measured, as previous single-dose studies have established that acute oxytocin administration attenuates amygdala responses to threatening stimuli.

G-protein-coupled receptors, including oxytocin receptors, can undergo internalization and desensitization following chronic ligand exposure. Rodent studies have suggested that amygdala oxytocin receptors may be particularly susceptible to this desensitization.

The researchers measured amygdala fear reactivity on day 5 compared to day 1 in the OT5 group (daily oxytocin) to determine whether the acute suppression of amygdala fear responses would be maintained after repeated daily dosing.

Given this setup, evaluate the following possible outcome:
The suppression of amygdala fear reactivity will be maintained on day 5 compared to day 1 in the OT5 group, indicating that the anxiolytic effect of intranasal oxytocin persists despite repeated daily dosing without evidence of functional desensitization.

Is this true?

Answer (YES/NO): NO